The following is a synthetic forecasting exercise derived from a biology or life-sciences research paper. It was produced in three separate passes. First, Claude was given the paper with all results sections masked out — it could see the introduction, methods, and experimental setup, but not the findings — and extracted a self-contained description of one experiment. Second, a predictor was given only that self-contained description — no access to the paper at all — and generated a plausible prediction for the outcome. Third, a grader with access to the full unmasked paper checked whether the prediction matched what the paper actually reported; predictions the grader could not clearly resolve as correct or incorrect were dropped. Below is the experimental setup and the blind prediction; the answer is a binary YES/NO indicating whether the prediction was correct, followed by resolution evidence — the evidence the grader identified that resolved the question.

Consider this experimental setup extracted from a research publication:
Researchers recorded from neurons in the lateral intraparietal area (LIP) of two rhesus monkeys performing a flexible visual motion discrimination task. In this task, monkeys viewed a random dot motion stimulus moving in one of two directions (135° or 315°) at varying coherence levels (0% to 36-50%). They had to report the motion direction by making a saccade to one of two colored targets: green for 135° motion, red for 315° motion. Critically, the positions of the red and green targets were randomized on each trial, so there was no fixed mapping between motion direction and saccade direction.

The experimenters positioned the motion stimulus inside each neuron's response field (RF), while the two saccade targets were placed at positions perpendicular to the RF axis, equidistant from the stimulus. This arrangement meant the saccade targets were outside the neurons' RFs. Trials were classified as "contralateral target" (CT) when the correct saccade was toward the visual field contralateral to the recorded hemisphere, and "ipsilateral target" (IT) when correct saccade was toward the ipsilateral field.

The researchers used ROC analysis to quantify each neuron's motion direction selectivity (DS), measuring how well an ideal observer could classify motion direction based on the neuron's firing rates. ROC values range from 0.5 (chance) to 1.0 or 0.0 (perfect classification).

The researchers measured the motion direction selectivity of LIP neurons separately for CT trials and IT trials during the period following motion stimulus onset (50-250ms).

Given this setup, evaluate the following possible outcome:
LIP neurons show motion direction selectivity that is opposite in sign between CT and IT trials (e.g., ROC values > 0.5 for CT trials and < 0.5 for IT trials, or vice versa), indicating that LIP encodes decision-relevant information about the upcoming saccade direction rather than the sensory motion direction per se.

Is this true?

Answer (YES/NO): NO